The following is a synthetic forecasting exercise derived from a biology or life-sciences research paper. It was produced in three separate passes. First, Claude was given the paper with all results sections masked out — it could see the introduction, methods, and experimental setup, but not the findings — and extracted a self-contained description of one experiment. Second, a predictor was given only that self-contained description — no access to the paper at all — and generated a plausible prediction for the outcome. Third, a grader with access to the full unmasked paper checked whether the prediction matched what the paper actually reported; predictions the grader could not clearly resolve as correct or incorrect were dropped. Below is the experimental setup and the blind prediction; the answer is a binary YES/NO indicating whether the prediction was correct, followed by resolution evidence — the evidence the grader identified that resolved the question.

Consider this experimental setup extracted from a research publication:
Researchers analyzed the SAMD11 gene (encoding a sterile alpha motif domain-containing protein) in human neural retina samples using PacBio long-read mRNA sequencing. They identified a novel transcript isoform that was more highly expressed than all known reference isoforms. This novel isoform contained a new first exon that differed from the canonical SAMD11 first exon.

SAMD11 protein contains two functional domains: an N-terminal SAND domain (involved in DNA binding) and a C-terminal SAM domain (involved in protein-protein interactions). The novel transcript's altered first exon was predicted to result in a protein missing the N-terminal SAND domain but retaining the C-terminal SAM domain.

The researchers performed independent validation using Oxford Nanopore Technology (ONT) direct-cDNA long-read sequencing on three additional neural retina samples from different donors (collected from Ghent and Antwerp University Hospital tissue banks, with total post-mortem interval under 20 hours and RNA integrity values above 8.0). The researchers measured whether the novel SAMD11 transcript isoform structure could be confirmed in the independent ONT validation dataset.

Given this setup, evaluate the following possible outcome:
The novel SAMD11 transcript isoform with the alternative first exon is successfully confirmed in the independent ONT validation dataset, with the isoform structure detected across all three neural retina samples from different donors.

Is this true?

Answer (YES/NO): YES